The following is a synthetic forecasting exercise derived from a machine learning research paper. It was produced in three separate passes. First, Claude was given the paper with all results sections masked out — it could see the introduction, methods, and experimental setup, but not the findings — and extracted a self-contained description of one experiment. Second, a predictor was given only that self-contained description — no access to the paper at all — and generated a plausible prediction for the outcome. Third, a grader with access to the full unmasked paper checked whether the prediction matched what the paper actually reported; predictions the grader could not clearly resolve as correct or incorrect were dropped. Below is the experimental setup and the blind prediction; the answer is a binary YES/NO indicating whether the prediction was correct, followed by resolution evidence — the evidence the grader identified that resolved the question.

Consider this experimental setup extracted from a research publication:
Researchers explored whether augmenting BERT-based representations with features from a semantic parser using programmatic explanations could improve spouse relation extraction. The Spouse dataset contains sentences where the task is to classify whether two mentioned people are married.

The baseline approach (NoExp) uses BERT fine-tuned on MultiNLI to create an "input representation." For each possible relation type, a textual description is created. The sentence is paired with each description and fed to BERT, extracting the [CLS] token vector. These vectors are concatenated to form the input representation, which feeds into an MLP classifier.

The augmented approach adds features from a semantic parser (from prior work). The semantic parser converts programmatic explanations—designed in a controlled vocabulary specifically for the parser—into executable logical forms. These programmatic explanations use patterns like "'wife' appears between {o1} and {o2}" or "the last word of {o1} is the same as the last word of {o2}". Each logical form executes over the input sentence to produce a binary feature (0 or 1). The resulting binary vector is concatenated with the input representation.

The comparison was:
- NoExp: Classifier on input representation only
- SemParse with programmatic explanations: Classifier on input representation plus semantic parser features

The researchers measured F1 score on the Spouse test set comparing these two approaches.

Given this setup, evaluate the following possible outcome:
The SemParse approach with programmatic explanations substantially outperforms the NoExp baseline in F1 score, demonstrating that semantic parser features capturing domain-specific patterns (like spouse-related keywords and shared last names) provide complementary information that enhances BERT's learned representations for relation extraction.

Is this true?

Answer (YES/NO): YES